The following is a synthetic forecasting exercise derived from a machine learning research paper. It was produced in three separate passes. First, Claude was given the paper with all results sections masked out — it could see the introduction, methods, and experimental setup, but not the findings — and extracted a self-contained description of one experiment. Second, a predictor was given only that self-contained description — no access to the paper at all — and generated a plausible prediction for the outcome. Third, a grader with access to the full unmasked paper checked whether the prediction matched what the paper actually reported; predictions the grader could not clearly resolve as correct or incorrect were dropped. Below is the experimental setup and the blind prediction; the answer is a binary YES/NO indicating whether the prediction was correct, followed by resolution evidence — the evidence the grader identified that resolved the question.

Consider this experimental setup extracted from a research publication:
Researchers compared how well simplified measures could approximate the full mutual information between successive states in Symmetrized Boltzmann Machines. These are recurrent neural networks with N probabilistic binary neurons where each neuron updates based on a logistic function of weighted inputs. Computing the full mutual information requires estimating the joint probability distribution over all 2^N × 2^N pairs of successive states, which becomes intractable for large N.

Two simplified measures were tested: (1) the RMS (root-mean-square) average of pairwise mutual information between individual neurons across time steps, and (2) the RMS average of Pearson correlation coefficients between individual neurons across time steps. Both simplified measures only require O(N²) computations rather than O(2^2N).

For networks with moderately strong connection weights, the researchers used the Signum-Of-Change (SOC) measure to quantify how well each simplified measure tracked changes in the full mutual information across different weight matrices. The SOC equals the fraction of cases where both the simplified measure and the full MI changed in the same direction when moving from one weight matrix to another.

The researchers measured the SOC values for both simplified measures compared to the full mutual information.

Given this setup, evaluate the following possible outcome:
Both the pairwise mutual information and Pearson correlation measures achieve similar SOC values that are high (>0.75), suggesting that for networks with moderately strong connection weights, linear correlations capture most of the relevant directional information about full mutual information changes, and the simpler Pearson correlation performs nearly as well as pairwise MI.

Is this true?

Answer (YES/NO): NO